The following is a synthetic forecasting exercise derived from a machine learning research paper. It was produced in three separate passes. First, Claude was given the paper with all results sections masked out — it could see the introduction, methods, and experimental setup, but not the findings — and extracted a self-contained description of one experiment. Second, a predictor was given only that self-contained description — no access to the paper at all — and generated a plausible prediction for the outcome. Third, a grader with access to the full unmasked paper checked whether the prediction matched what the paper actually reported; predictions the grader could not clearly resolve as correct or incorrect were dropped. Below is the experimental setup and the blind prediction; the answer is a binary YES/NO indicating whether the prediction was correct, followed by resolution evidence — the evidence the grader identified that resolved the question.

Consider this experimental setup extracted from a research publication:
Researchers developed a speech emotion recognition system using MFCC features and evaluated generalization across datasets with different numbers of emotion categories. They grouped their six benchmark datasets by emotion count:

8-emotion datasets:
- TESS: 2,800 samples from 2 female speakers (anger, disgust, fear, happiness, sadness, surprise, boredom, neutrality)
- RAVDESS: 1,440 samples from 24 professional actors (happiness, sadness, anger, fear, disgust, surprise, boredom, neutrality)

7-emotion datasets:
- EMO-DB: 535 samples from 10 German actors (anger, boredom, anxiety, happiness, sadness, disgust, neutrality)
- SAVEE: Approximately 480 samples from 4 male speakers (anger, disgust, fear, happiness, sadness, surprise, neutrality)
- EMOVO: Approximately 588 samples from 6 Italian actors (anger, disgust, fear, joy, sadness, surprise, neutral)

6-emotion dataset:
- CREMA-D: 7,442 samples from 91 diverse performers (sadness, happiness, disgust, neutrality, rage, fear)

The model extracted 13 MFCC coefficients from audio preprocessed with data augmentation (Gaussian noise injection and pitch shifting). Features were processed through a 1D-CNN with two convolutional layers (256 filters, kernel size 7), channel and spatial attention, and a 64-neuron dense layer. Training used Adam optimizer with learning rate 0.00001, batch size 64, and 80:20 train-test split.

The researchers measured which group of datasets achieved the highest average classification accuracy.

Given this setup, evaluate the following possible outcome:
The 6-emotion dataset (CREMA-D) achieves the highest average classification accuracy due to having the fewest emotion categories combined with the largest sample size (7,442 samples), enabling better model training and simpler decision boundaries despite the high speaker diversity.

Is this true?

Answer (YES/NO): NO